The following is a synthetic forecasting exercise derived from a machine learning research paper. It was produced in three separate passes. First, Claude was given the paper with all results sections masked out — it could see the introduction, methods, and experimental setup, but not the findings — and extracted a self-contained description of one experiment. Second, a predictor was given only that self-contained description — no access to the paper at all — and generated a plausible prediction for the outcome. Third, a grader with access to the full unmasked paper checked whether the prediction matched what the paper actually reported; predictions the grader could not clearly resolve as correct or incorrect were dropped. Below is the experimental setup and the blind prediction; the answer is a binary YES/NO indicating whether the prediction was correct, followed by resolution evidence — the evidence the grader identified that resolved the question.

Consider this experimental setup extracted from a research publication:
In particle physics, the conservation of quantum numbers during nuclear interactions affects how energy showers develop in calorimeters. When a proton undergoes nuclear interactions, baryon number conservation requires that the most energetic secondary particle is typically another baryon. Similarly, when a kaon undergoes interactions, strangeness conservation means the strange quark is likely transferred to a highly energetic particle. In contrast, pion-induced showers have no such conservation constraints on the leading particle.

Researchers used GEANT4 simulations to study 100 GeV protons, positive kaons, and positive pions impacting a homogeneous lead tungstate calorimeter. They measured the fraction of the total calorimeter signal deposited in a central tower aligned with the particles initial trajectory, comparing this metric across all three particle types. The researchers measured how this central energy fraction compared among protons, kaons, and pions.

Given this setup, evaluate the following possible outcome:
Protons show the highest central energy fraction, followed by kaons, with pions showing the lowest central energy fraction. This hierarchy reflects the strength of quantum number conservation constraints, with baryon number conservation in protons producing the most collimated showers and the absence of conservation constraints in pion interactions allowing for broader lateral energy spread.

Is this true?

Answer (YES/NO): NO